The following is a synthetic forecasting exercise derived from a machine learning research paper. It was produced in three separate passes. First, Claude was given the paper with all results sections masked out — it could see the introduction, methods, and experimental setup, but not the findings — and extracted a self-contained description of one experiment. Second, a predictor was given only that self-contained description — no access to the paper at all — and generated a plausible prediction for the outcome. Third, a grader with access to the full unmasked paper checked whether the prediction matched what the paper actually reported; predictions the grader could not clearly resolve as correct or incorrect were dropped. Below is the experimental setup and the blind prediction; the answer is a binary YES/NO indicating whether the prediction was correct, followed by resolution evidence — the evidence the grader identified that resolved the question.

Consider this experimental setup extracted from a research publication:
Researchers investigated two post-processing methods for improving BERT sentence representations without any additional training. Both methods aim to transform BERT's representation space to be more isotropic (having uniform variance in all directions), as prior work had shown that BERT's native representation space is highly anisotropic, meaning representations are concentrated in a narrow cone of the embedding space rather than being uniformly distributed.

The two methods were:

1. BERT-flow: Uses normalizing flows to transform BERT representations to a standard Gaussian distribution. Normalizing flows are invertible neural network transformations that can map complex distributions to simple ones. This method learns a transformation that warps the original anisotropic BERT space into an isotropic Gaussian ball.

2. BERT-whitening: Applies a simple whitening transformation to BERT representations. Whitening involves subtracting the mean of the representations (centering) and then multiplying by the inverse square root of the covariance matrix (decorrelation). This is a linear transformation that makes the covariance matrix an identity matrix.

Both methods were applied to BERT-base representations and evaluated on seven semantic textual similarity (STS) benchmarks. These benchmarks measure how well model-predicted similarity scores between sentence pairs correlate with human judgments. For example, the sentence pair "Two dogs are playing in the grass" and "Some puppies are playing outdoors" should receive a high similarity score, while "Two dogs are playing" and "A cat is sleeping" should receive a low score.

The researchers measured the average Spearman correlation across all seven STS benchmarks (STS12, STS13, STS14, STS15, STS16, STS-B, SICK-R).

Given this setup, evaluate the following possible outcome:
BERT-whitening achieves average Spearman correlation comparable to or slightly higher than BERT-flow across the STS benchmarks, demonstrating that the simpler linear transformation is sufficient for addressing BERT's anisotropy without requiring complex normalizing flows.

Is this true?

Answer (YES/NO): NO